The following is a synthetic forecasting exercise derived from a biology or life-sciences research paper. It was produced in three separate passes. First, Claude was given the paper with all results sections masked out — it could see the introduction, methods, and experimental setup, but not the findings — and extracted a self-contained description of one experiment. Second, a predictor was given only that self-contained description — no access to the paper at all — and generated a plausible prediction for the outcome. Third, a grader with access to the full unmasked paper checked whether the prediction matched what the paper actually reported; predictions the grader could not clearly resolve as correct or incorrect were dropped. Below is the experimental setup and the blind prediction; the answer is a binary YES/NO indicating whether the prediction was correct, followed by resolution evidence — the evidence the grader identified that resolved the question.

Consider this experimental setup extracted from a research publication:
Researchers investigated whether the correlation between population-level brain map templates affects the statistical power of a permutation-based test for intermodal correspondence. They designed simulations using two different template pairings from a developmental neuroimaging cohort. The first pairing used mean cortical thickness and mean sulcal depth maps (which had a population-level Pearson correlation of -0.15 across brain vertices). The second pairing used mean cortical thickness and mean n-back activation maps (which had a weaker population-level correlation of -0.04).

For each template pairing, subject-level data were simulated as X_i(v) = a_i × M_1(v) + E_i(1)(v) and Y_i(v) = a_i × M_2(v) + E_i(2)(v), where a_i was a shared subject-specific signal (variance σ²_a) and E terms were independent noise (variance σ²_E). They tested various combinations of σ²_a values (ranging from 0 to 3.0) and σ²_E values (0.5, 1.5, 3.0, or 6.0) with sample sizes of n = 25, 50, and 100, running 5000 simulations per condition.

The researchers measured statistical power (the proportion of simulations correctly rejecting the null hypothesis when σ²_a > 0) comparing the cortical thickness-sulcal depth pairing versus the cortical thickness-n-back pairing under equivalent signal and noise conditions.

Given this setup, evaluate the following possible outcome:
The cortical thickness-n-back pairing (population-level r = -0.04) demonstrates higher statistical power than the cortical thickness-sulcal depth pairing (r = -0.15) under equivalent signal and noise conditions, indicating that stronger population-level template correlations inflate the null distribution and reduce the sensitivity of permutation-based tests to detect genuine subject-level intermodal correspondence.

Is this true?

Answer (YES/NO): NO